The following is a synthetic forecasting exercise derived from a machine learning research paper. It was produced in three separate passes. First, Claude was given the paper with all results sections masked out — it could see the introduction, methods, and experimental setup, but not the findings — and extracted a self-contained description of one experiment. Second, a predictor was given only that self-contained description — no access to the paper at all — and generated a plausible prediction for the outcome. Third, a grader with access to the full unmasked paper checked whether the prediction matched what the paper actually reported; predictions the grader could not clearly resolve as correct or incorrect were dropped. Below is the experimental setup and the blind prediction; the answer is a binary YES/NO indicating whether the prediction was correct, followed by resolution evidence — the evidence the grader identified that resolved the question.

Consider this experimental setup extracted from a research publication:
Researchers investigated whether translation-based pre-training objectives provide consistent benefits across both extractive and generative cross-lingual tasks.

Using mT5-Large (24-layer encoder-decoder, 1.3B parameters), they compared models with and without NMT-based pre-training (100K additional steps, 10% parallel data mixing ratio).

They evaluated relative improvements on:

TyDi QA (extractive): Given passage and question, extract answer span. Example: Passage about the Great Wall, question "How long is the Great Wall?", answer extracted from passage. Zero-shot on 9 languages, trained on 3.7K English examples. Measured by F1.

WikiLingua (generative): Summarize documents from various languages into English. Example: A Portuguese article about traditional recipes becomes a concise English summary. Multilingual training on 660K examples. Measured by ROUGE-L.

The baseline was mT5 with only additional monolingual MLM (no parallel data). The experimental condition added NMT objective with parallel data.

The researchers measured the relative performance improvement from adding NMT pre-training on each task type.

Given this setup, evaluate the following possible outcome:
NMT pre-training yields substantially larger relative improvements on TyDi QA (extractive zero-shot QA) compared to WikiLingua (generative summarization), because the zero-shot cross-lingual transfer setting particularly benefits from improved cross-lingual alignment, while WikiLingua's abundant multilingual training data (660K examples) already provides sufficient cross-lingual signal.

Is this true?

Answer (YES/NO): NO